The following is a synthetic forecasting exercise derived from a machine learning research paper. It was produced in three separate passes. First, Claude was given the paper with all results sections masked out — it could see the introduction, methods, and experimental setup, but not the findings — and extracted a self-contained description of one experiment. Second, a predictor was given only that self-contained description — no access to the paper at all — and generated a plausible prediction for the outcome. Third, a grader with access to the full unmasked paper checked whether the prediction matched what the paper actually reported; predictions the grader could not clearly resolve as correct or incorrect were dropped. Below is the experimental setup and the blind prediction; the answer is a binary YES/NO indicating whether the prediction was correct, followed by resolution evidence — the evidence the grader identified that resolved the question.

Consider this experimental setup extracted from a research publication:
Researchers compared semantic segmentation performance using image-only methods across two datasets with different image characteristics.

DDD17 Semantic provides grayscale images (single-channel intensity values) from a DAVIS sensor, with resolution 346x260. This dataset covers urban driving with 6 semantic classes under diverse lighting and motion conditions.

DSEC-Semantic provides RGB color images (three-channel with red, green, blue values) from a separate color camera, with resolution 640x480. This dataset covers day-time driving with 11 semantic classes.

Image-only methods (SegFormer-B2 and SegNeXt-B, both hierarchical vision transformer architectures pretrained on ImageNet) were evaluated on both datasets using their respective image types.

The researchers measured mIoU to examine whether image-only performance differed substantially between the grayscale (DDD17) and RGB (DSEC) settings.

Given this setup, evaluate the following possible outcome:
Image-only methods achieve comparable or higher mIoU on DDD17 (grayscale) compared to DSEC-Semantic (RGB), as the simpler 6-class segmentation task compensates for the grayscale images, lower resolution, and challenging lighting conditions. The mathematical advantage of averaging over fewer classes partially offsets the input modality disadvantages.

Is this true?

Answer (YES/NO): YES